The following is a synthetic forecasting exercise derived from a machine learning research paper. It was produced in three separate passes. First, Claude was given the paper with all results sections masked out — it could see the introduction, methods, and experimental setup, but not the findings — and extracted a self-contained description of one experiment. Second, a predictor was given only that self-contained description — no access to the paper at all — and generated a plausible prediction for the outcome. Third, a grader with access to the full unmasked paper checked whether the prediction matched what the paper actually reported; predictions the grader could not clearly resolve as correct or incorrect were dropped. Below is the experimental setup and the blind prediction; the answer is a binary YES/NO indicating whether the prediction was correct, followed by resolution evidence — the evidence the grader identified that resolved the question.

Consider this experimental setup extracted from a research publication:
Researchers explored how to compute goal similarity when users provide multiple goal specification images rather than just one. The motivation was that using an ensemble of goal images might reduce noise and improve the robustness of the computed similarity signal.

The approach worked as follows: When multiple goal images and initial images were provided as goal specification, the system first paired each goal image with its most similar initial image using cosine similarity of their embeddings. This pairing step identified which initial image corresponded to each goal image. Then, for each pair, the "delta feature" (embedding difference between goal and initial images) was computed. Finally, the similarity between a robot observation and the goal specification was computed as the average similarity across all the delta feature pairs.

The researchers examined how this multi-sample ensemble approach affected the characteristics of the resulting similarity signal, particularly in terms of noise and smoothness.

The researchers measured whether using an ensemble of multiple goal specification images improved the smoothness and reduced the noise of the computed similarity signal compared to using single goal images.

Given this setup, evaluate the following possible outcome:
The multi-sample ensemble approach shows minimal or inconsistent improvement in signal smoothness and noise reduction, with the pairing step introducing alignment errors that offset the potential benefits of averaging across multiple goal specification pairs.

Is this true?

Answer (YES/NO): NO